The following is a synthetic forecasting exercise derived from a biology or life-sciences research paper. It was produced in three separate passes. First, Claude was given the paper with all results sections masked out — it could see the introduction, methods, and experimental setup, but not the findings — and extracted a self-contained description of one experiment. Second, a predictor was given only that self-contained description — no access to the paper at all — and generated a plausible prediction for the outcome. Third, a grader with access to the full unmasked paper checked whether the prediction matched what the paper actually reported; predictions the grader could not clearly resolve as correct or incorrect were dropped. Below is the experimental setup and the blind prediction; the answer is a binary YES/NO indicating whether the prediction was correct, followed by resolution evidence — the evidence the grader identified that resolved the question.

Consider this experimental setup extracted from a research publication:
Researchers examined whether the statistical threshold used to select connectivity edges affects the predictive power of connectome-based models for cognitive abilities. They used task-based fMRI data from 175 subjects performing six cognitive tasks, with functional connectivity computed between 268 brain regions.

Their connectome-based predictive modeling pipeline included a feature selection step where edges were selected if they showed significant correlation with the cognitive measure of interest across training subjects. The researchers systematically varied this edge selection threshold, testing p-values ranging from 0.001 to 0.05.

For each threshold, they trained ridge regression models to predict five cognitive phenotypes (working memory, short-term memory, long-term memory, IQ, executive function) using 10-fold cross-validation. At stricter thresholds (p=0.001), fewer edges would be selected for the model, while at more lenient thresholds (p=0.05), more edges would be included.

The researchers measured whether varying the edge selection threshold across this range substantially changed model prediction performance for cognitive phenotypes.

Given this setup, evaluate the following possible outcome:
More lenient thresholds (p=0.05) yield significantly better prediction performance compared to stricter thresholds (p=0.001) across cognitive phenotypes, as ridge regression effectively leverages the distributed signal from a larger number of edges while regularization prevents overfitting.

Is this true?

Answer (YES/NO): NO